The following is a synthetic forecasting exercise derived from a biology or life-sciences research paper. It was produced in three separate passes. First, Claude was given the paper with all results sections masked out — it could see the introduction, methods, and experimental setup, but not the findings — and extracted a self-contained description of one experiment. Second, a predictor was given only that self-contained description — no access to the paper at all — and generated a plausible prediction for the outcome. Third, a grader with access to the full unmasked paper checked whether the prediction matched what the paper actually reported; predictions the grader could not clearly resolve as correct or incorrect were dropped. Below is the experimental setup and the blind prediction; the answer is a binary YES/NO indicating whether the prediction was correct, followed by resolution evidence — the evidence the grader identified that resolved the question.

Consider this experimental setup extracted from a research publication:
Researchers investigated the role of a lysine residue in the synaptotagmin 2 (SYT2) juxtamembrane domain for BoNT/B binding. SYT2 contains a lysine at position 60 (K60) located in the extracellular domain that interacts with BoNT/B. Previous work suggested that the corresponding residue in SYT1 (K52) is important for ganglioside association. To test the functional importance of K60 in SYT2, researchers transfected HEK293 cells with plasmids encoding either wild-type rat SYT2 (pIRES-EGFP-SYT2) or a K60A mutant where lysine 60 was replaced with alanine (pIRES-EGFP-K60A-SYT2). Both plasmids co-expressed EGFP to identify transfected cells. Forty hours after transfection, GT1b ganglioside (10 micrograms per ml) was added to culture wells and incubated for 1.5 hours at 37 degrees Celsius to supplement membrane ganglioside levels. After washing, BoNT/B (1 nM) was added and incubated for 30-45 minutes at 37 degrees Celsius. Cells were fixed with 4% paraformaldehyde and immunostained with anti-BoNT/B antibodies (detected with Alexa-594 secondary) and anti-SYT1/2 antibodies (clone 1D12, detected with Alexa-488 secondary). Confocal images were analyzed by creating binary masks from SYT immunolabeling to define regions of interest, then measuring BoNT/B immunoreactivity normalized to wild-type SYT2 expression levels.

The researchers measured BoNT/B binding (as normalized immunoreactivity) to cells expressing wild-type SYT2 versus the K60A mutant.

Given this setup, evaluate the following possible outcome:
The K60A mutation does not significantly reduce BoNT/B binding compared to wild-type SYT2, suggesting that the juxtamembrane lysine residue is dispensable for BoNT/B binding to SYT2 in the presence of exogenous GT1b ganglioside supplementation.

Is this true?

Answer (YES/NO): NO